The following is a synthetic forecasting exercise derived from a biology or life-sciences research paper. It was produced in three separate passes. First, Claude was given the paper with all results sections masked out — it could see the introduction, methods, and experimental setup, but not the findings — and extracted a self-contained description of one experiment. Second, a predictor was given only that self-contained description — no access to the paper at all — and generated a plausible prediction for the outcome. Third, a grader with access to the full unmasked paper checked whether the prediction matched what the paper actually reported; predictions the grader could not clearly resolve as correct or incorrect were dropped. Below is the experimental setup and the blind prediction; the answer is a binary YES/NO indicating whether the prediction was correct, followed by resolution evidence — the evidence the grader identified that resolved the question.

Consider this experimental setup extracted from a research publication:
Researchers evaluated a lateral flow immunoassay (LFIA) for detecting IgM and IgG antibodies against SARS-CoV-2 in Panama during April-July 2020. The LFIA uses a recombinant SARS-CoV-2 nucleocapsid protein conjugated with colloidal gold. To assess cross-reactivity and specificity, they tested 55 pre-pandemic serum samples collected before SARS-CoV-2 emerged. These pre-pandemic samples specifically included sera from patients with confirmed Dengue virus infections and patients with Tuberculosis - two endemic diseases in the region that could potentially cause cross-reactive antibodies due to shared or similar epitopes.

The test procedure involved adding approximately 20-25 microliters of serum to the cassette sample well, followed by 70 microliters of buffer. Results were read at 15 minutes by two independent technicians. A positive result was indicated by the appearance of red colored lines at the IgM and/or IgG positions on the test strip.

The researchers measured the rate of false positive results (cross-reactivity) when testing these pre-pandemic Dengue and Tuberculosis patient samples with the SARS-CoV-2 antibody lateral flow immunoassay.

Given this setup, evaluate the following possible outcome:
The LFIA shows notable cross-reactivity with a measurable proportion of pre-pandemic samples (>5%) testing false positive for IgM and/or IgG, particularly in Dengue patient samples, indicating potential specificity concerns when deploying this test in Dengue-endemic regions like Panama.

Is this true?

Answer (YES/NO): NO